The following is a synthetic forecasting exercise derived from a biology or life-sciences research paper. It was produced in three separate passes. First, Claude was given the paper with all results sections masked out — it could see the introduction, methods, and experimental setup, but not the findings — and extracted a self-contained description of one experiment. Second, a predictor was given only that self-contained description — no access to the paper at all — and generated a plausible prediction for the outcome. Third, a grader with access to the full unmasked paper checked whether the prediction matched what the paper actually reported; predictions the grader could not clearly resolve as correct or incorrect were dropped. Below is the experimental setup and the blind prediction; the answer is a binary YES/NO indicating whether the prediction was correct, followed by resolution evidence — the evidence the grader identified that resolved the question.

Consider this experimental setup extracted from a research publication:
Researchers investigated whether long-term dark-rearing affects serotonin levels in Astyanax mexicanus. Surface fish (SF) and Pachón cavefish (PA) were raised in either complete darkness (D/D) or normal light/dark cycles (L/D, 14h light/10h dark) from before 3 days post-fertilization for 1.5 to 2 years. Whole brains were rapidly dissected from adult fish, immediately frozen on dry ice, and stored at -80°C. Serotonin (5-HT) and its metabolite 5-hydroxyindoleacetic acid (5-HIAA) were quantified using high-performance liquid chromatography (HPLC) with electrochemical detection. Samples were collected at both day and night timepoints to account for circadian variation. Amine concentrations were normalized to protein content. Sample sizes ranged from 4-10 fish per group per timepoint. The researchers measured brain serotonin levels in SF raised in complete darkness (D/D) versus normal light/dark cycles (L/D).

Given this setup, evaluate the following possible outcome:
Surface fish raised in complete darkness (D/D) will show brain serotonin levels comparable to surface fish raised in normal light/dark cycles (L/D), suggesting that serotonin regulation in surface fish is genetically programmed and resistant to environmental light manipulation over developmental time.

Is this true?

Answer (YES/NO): NO